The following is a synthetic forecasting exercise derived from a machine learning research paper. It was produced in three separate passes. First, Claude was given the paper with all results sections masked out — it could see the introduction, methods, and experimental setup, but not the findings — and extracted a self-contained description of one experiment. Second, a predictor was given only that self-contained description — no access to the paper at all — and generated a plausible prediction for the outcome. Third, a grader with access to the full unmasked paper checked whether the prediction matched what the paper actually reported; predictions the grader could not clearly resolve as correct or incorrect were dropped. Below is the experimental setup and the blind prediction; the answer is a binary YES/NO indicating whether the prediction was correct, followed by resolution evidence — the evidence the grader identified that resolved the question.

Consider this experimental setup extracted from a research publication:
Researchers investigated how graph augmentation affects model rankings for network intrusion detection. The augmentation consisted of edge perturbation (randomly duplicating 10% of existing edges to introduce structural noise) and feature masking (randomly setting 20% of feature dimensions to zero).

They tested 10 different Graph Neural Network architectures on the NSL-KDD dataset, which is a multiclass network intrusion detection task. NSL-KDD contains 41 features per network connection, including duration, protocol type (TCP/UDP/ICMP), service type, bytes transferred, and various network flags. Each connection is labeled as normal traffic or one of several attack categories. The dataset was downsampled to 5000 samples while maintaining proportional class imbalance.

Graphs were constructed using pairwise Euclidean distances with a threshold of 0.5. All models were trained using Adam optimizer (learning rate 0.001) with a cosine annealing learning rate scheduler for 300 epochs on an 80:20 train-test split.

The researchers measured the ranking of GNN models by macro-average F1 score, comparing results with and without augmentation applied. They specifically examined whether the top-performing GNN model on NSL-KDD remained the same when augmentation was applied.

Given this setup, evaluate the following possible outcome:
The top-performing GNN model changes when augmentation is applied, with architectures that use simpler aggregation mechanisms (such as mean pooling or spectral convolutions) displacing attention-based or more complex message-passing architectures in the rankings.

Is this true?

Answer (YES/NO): YES